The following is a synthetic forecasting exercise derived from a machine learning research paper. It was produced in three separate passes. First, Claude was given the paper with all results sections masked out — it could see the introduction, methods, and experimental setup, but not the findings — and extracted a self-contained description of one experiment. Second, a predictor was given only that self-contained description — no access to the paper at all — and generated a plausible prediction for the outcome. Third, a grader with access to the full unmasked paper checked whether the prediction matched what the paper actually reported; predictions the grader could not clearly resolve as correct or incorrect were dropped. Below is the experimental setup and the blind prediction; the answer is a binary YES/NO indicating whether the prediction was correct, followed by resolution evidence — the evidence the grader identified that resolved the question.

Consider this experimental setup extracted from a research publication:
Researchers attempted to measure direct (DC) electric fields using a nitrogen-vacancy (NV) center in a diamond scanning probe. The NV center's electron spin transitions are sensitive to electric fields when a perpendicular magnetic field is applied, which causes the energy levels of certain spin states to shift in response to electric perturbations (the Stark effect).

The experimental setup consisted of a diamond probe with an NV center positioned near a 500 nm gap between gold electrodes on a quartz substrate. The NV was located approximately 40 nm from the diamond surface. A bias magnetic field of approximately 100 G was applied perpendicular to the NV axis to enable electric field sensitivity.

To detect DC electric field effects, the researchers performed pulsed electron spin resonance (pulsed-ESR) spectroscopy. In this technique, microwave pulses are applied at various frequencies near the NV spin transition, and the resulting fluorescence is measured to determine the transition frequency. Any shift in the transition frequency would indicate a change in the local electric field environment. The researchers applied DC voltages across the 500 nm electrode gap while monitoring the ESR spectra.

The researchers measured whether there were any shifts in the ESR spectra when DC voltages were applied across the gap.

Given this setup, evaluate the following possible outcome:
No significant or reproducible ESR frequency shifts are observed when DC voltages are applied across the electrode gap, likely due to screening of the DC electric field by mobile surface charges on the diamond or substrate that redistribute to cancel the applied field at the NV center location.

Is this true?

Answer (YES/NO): YES